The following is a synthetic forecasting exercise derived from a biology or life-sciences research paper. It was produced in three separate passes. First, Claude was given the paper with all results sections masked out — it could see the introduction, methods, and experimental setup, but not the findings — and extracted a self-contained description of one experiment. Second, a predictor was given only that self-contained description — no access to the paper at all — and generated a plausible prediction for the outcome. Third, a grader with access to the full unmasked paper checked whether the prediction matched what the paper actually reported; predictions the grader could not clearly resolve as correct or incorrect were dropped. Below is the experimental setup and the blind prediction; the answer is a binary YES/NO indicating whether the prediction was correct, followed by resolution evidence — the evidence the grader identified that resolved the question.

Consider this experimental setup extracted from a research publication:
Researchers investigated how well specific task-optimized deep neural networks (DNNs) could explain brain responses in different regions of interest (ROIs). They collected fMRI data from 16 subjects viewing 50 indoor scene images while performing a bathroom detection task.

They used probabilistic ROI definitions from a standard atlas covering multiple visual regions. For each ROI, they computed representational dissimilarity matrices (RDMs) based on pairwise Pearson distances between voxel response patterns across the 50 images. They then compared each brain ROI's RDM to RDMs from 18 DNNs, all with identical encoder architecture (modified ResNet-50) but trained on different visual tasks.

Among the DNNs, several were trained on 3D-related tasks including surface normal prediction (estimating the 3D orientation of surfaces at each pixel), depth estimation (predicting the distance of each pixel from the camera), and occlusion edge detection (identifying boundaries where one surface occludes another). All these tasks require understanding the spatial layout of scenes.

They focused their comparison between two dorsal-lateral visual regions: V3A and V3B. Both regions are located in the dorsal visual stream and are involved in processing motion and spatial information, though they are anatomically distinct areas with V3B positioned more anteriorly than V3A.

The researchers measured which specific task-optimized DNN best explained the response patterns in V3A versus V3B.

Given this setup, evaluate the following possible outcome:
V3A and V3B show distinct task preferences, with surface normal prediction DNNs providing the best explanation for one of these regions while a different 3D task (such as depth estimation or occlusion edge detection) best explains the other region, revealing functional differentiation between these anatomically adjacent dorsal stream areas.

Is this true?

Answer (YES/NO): NO